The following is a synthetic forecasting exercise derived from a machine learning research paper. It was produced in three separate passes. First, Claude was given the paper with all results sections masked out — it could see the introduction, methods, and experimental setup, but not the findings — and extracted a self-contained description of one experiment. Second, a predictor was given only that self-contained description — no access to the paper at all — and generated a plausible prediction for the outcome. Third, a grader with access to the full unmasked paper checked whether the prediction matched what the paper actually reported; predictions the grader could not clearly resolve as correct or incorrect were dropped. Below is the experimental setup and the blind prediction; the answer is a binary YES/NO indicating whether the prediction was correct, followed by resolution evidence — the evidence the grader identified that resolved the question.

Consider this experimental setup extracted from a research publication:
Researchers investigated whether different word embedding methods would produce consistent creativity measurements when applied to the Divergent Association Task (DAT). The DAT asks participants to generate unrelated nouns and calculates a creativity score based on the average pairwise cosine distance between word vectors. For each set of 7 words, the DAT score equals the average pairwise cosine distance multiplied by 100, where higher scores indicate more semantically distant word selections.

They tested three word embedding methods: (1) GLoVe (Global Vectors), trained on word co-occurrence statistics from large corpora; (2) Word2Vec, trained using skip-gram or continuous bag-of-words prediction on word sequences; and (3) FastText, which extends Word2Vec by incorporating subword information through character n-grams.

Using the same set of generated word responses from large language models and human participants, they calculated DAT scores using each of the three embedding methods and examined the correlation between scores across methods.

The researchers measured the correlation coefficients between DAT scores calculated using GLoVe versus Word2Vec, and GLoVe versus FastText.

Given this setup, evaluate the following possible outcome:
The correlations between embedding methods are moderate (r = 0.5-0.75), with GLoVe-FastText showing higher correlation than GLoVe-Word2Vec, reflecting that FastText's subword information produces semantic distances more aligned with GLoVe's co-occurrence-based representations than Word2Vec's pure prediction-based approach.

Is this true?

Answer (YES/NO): NO